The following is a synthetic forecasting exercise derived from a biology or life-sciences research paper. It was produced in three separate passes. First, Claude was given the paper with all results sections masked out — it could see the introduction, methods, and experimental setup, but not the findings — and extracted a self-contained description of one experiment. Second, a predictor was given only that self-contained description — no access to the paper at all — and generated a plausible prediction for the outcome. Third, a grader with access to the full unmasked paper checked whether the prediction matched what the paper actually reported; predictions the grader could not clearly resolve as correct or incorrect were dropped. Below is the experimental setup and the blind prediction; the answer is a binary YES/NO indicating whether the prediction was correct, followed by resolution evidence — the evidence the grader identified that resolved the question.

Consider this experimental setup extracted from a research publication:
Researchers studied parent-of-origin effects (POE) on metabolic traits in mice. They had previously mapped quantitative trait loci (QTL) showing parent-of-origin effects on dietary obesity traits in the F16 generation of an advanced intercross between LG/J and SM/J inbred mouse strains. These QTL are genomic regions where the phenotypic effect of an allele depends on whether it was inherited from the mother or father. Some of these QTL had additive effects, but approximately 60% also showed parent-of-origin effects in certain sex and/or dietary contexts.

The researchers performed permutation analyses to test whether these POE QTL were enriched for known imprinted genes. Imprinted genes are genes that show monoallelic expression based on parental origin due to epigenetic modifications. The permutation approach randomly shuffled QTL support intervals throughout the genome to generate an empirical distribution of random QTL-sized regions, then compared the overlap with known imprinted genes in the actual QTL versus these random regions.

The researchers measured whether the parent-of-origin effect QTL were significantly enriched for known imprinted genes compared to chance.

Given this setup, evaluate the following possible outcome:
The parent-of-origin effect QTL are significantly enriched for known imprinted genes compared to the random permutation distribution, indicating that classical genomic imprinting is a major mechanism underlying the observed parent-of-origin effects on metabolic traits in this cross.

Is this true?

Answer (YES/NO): NO